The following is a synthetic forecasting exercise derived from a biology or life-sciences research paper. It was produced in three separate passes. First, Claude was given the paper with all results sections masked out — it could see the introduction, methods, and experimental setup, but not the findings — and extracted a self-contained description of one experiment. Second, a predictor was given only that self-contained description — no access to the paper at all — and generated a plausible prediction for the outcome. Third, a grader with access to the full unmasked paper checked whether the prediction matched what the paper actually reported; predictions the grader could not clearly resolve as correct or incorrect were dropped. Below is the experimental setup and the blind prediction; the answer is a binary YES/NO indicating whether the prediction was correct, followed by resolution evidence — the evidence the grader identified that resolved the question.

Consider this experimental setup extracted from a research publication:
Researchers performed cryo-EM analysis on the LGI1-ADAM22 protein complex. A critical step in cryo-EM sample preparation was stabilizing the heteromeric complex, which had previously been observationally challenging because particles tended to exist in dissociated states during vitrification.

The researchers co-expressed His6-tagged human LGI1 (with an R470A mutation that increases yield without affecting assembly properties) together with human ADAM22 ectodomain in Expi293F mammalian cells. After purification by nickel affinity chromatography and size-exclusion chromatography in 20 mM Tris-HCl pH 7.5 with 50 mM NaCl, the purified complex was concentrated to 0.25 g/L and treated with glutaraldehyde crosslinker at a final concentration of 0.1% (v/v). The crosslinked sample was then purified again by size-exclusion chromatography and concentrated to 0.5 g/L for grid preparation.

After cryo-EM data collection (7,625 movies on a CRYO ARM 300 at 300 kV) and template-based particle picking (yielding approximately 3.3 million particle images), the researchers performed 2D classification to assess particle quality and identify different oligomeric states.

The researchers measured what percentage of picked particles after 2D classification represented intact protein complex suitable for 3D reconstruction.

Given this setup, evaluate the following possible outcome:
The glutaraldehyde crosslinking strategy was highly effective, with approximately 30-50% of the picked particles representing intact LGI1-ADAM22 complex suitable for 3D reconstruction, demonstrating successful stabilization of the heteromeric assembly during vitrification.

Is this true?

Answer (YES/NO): NO